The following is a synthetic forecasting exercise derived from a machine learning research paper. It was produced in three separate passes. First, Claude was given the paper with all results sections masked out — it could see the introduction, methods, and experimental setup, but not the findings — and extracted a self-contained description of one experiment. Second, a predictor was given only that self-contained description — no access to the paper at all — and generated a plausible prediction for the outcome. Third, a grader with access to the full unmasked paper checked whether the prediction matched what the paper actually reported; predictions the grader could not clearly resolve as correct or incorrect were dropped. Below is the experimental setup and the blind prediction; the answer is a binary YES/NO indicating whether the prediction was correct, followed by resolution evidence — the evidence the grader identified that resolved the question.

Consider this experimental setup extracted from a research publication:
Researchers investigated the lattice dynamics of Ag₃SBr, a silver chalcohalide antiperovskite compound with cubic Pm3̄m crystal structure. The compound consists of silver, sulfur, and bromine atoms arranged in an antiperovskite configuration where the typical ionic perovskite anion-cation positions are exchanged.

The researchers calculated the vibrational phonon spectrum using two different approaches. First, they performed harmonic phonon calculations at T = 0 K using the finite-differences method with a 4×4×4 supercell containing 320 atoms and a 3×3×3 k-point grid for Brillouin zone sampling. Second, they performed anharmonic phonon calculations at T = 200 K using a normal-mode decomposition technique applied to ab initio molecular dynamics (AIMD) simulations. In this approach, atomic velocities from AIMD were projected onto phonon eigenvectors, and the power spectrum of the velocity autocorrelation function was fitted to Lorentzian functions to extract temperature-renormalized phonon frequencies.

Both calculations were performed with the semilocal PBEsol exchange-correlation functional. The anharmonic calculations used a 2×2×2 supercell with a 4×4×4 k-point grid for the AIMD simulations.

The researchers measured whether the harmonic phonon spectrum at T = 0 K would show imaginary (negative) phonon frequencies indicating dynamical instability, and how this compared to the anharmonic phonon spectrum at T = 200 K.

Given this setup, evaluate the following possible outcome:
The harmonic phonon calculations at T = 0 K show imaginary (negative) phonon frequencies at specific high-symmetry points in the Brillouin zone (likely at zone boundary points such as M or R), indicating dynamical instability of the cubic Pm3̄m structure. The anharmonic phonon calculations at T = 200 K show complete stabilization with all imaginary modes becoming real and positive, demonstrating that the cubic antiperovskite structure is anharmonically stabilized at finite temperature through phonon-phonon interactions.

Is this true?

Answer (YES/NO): YES